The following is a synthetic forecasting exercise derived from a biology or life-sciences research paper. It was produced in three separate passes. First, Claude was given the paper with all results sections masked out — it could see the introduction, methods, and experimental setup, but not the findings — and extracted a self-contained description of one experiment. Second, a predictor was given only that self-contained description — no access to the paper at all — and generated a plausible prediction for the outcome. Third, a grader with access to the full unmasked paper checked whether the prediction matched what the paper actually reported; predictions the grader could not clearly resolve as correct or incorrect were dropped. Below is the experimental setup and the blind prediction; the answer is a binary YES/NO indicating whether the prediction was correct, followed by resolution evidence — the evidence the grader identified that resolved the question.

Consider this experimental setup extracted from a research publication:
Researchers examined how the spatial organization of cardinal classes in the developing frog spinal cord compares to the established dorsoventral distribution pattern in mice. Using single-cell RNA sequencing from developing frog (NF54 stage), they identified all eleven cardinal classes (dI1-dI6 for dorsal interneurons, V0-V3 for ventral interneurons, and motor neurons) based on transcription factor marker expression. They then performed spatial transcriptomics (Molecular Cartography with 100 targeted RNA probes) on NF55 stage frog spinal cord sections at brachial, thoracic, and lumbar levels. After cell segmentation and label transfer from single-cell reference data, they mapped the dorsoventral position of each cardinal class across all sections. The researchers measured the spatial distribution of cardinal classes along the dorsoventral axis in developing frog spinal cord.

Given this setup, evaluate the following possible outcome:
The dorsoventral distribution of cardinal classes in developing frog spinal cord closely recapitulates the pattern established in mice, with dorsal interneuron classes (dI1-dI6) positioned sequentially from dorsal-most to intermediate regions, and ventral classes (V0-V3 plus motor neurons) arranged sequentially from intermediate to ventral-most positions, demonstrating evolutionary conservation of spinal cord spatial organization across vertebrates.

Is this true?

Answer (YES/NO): NO